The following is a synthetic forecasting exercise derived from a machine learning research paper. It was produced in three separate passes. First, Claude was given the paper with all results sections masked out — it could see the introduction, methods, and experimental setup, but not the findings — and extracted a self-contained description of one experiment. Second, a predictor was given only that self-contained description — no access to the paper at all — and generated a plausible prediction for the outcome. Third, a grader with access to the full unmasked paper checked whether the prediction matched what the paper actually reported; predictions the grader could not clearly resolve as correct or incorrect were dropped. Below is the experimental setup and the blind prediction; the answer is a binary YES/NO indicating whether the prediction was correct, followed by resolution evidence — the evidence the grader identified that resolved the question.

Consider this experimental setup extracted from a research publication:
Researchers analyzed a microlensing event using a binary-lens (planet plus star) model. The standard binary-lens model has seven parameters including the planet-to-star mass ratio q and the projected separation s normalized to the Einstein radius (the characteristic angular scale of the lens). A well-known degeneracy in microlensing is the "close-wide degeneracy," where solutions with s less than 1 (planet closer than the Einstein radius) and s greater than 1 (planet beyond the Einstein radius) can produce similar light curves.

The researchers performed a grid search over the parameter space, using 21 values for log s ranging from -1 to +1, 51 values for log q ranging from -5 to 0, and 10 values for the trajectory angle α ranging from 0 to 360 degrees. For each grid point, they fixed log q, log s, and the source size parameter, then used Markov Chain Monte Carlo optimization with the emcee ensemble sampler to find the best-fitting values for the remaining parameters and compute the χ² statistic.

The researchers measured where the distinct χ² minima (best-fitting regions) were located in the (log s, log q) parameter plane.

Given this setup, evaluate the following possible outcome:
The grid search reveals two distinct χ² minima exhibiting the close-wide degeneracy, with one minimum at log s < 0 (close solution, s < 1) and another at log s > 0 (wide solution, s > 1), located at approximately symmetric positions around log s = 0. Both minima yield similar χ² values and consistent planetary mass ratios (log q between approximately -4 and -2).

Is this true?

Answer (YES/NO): NO